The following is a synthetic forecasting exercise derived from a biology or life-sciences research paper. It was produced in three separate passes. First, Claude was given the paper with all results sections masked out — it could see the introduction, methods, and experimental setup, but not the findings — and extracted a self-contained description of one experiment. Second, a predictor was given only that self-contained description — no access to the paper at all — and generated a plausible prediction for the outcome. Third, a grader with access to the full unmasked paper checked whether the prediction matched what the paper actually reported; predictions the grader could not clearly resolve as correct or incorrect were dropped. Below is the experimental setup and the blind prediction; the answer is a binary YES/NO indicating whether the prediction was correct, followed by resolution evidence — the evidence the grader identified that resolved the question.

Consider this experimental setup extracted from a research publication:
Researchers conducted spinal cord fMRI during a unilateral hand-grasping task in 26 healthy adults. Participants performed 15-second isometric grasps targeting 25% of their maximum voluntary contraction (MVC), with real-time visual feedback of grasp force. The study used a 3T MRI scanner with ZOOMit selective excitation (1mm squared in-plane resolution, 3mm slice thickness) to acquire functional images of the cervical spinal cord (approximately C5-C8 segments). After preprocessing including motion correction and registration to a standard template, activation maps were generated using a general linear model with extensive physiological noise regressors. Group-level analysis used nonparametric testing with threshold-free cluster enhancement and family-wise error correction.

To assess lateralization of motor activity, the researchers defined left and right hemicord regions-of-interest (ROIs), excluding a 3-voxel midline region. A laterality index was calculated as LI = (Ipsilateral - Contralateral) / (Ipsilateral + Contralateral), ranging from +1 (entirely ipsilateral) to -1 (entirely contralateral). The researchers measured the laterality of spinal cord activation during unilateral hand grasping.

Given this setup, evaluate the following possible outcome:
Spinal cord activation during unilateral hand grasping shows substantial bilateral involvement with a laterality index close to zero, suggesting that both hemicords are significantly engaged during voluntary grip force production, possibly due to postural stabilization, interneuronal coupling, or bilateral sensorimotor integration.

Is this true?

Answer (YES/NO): NO